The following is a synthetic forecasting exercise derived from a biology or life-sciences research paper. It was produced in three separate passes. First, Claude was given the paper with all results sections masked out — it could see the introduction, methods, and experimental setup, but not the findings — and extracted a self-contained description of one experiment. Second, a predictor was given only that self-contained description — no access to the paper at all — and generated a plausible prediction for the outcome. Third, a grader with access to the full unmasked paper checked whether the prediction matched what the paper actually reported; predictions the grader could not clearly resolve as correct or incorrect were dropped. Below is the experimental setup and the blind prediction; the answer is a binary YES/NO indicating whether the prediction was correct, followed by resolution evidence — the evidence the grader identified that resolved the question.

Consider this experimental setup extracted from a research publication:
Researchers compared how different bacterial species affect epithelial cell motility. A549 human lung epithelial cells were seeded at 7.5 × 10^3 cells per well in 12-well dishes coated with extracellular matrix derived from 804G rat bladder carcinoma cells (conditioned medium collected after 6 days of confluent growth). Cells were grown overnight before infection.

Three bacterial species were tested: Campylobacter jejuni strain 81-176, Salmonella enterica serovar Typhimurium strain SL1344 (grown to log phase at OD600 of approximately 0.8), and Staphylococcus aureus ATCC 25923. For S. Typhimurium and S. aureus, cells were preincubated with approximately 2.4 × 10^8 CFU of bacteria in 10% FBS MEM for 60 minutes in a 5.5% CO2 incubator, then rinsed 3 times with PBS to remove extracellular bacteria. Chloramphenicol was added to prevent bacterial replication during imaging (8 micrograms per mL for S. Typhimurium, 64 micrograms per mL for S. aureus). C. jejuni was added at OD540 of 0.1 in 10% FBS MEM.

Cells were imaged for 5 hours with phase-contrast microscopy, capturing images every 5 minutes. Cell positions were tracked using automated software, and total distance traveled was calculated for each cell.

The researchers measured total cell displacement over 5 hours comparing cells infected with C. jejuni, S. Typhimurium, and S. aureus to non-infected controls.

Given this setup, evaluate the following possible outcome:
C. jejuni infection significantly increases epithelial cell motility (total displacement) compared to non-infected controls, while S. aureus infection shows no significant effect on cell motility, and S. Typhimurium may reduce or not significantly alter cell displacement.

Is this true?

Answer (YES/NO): NO